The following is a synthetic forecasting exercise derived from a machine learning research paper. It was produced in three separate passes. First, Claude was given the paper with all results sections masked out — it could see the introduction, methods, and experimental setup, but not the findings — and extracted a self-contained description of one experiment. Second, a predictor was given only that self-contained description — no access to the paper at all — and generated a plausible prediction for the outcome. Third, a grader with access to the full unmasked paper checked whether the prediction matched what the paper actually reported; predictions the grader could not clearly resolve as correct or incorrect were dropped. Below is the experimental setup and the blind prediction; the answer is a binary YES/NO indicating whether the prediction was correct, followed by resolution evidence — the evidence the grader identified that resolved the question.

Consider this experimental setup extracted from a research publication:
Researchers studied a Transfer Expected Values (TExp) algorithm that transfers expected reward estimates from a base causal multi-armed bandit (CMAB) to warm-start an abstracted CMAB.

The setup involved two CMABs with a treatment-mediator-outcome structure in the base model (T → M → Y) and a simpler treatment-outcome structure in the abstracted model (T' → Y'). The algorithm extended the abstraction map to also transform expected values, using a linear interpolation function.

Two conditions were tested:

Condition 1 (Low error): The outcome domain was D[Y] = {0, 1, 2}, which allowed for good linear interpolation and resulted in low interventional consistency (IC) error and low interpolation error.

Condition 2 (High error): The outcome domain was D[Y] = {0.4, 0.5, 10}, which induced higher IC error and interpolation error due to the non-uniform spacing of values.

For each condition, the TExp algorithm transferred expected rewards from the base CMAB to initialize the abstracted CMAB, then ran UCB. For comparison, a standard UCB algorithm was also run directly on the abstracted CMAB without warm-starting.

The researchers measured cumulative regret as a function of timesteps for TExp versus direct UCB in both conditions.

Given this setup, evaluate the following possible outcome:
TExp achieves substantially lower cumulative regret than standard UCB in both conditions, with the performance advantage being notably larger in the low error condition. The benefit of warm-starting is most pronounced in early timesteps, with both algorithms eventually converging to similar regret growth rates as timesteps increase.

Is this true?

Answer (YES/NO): NO